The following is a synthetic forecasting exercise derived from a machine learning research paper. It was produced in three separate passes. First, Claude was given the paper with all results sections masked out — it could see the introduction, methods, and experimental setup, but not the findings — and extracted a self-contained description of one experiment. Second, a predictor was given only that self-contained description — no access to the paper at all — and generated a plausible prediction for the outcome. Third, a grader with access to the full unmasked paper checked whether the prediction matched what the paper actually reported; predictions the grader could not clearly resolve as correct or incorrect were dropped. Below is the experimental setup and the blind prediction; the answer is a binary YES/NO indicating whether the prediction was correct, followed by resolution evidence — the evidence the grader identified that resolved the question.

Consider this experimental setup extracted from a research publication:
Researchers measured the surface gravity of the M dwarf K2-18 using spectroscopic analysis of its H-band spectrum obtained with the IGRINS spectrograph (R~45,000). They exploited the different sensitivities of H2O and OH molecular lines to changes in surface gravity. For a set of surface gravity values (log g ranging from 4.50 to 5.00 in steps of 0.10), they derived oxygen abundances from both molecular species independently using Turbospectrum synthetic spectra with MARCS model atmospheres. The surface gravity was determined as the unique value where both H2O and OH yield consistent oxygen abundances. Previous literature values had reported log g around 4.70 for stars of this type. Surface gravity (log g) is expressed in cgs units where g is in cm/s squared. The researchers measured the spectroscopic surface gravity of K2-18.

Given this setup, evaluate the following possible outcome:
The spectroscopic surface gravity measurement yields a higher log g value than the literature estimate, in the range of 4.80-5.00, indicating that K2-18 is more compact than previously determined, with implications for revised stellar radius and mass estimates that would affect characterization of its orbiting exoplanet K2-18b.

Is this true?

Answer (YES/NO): YES